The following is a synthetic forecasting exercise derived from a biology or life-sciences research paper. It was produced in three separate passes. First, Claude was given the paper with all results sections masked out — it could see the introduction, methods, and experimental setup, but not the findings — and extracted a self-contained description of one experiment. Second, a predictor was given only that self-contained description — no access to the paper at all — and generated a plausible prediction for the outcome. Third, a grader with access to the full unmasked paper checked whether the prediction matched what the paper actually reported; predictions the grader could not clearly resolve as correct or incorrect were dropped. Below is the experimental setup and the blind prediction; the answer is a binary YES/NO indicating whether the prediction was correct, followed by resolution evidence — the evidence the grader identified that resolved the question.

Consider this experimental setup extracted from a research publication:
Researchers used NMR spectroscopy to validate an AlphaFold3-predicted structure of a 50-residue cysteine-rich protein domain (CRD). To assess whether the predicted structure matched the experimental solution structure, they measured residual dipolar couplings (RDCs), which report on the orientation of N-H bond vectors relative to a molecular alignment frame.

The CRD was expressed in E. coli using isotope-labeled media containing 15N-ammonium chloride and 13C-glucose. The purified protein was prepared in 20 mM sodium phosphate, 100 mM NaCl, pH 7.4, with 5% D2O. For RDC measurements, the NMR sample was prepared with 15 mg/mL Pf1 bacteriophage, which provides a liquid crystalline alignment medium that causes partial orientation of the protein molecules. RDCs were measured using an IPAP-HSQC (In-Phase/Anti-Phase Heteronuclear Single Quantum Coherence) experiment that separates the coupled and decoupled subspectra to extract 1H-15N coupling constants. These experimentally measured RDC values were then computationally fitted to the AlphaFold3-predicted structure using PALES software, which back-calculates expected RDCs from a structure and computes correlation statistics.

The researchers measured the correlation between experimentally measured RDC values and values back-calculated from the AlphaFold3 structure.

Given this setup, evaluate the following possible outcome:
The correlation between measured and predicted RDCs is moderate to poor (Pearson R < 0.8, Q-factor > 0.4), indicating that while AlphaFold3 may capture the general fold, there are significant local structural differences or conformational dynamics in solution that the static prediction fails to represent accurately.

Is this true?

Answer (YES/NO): NO